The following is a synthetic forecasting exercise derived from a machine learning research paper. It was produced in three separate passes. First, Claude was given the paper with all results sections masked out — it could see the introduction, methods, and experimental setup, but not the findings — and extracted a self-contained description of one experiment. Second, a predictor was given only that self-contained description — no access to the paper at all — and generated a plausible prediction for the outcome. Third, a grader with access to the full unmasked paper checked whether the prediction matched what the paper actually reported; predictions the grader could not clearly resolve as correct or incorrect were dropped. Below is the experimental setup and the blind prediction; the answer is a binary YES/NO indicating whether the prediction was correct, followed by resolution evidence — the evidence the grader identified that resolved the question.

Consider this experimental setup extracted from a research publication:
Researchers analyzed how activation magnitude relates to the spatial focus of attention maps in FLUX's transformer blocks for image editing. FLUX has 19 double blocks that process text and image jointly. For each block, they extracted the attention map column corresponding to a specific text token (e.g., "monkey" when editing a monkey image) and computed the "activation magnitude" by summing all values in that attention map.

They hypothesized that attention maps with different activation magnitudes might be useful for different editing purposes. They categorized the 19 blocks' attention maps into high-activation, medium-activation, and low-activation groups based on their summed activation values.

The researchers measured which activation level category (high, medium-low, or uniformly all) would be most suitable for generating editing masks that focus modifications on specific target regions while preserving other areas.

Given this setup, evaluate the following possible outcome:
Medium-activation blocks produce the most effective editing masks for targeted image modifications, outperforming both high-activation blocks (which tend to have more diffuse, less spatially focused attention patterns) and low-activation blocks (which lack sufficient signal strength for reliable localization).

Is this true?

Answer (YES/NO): NO